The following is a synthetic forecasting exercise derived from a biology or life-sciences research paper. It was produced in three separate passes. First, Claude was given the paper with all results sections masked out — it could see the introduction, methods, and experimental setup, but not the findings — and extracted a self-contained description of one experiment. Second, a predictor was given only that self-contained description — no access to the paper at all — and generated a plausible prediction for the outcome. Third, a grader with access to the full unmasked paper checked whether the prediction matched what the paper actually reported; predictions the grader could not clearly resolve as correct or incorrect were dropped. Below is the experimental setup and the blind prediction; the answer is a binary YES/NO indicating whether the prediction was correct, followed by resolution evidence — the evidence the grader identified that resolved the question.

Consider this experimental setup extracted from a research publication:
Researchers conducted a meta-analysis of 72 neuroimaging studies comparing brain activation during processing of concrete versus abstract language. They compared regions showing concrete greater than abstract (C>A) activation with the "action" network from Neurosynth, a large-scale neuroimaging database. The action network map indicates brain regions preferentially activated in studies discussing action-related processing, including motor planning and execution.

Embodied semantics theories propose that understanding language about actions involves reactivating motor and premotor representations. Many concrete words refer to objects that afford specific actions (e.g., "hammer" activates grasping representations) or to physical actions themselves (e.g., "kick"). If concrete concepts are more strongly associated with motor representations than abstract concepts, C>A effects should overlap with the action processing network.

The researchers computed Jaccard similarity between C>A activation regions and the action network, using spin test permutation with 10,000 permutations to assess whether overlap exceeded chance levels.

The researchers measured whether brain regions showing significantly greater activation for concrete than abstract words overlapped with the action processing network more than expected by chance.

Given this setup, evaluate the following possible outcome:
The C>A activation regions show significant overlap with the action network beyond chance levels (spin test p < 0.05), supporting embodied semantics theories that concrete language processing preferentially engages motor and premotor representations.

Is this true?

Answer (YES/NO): NO